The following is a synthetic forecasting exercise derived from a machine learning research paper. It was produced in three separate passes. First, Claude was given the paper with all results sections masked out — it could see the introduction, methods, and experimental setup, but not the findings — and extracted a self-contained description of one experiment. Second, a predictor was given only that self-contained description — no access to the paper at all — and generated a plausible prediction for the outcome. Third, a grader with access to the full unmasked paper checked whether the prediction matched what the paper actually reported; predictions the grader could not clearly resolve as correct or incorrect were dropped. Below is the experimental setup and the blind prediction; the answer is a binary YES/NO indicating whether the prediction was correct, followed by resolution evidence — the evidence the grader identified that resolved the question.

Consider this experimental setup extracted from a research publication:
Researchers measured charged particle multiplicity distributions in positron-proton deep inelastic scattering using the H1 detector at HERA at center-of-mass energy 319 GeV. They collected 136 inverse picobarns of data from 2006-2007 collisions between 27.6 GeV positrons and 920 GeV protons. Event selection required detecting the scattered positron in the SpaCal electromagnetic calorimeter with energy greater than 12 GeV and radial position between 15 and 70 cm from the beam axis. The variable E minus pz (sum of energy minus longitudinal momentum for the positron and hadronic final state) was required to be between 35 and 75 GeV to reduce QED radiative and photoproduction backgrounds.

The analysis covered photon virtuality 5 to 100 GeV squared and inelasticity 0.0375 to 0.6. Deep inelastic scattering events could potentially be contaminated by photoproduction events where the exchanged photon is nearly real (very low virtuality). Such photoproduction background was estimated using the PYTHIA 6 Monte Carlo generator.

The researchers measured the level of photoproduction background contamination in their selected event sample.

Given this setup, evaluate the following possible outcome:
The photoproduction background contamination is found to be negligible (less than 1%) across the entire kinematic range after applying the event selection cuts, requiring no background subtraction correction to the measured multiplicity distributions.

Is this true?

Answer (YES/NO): YES